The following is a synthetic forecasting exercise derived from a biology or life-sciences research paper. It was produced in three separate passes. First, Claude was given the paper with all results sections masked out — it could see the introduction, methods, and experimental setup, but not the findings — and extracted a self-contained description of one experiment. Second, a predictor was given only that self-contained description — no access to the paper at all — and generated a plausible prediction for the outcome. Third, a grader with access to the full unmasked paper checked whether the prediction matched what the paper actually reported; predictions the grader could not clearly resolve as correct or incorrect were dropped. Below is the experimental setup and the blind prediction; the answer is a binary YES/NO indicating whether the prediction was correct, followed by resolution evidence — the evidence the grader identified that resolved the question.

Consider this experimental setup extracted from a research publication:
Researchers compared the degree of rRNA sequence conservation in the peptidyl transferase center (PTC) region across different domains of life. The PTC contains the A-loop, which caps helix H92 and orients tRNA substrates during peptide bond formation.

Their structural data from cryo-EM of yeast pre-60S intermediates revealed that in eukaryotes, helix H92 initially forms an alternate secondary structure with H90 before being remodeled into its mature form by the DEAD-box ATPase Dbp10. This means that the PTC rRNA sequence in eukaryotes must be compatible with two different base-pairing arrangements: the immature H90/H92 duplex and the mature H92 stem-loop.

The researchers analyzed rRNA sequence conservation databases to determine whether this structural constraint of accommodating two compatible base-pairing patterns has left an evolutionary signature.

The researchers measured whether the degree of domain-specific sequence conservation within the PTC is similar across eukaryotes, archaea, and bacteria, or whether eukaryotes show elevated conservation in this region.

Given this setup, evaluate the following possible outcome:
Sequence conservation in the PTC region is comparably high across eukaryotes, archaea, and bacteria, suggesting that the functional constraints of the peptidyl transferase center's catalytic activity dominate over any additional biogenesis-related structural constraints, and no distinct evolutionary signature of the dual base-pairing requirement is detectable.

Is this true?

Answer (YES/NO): NO